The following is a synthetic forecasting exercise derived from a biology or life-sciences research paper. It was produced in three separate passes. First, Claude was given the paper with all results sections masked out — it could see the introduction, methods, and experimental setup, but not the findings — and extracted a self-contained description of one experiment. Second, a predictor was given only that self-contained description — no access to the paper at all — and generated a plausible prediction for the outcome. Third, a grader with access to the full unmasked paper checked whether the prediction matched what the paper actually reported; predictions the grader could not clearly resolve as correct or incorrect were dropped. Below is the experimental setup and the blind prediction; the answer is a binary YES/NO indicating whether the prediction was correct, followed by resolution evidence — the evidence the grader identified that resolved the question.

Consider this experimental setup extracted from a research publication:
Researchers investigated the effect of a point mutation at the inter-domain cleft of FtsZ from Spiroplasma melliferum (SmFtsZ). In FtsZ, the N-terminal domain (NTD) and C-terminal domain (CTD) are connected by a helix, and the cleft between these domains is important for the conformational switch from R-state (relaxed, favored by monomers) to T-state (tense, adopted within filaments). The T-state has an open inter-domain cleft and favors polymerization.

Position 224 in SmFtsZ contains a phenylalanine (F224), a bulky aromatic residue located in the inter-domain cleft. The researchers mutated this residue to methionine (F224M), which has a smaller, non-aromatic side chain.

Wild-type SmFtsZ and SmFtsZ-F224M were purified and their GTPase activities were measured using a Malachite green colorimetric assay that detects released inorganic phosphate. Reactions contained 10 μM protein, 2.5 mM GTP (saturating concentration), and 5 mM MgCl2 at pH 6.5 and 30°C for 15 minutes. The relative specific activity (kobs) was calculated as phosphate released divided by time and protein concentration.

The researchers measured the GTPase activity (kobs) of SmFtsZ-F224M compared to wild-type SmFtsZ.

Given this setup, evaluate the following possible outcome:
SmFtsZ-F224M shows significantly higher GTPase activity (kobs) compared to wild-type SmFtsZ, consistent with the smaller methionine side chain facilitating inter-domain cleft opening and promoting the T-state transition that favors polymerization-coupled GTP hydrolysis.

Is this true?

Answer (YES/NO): YES